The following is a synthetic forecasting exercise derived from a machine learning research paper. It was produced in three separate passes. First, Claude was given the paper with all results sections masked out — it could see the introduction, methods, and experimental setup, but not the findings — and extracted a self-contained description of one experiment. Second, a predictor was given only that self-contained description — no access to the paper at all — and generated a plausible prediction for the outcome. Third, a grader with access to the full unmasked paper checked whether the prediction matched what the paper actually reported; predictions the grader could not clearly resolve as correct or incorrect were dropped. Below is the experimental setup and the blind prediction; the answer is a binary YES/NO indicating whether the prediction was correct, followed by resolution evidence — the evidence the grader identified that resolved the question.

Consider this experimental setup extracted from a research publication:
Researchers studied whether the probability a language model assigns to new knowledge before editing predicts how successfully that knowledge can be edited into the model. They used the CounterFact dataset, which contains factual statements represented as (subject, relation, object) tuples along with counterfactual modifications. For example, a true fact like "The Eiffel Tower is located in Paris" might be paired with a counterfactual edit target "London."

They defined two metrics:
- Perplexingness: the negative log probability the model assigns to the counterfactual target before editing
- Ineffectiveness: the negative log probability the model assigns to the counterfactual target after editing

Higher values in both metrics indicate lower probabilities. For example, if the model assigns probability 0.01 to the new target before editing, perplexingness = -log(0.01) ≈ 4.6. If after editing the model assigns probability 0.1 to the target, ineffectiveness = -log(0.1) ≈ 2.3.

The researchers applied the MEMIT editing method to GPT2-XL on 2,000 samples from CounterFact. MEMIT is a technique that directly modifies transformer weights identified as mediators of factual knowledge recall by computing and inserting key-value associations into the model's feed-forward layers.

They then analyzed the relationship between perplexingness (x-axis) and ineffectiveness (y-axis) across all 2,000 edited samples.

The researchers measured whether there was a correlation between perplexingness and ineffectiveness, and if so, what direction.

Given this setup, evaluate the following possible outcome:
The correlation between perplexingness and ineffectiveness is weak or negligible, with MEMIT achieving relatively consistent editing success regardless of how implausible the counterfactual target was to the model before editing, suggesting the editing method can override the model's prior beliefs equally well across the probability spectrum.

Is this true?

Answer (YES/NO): NO